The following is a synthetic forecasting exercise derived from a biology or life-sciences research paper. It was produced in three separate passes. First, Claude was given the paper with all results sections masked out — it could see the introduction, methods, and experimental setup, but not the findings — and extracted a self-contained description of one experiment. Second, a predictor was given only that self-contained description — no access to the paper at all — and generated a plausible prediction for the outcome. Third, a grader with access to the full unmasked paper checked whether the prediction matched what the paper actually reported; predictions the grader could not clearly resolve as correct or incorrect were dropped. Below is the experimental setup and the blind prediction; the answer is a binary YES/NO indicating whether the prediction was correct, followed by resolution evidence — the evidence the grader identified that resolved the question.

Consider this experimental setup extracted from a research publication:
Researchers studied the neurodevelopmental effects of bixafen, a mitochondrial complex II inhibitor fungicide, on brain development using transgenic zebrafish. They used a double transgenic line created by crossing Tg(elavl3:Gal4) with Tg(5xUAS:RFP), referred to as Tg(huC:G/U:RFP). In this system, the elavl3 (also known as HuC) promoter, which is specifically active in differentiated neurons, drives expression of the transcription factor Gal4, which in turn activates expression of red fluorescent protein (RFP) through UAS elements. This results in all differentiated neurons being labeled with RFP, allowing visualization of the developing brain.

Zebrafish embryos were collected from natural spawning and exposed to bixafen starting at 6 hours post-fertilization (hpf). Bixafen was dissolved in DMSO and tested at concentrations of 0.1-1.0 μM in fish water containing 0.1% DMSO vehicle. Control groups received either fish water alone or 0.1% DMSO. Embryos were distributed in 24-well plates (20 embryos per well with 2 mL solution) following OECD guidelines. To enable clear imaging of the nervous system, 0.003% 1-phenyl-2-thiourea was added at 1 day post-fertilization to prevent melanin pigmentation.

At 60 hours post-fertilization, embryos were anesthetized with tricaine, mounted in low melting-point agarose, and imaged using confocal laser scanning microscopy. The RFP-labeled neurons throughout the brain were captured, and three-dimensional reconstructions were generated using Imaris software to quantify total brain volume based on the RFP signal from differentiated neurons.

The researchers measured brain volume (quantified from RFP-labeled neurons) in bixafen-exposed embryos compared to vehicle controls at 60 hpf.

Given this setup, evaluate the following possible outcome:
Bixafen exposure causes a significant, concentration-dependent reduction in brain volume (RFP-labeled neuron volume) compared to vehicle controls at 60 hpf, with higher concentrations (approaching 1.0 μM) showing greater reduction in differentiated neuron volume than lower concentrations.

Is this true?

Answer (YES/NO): YES